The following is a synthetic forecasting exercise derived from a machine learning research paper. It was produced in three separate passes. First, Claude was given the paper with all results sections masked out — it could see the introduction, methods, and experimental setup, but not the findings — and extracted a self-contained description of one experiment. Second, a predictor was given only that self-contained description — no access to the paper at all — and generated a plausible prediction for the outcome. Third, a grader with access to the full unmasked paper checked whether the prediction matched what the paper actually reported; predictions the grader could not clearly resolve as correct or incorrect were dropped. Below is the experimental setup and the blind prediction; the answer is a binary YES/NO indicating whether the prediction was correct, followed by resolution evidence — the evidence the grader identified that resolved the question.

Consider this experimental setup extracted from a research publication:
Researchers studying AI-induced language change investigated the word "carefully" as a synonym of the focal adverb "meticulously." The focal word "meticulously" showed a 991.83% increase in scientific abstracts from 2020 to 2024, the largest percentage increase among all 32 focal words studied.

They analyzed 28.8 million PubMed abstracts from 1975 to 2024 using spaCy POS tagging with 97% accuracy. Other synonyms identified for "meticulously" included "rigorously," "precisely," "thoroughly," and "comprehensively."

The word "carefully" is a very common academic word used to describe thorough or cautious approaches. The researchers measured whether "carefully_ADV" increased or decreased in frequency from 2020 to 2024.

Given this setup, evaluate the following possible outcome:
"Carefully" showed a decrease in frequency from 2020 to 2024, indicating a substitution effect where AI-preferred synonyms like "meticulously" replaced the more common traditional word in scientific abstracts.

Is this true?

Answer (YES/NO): NO